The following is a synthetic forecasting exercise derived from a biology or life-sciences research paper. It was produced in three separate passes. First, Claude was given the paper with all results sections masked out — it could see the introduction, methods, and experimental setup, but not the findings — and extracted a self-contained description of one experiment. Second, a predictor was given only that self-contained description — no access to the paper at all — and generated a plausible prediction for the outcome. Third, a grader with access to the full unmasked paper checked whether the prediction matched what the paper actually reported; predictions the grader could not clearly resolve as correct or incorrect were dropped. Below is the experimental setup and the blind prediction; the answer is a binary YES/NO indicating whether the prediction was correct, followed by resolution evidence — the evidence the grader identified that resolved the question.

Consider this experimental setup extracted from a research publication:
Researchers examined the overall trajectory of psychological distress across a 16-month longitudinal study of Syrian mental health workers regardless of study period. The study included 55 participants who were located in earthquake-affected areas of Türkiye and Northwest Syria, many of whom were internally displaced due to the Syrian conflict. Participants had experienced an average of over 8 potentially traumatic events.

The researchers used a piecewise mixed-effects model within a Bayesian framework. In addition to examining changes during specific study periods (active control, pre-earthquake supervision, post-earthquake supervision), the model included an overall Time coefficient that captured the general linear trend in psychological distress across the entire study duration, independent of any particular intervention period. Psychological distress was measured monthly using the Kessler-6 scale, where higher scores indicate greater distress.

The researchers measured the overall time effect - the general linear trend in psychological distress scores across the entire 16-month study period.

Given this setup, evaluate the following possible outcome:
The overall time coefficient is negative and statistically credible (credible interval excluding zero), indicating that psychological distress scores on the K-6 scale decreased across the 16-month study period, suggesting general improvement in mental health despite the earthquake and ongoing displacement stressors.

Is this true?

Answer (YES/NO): NO